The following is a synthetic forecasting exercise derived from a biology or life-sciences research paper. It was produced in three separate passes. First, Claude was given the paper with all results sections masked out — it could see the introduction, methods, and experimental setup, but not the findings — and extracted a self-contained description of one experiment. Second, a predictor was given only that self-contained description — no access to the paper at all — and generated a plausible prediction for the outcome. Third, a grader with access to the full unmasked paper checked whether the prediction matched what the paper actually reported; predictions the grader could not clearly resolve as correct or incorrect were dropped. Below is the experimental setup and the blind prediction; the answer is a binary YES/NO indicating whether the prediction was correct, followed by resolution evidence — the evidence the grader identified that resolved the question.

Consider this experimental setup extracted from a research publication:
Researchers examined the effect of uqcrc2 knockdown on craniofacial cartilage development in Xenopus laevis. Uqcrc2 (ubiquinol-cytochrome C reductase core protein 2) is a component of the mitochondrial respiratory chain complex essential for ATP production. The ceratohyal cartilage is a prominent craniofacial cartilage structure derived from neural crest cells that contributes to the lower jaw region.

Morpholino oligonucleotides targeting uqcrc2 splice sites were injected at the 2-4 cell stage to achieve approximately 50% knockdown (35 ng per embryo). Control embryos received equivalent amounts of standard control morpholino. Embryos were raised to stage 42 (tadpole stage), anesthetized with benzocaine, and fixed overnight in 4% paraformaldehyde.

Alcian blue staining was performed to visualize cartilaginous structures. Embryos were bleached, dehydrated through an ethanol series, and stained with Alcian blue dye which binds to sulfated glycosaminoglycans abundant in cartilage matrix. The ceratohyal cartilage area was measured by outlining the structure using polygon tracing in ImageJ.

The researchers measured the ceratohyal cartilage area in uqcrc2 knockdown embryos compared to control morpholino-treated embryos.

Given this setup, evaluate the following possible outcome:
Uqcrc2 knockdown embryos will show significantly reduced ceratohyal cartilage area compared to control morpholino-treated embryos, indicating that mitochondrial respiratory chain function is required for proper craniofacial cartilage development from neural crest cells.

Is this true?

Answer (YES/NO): YES